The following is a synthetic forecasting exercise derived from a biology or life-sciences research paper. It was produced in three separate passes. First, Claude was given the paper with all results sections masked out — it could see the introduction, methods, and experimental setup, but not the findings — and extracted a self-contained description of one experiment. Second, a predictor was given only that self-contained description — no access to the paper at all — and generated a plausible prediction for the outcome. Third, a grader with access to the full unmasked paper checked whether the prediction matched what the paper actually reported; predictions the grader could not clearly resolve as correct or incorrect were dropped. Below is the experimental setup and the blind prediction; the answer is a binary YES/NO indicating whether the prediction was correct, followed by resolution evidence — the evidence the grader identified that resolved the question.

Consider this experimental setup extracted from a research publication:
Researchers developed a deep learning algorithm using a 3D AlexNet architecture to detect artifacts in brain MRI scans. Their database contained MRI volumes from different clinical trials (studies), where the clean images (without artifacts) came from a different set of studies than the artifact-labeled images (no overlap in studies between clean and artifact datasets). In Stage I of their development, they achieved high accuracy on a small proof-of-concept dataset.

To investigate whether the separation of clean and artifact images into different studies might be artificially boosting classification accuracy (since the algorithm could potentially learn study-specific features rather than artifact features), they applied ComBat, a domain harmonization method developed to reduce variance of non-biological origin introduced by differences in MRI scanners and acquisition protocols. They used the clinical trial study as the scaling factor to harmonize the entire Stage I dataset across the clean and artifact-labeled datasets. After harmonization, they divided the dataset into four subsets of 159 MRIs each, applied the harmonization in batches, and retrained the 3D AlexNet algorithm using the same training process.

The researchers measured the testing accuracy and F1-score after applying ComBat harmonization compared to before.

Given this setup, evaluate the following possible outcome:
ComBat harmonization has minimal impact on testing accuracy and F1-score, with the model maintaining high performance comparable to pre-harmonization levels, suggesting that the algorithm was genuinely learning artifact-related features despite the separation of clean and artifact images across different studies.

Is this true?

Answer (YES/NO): NO